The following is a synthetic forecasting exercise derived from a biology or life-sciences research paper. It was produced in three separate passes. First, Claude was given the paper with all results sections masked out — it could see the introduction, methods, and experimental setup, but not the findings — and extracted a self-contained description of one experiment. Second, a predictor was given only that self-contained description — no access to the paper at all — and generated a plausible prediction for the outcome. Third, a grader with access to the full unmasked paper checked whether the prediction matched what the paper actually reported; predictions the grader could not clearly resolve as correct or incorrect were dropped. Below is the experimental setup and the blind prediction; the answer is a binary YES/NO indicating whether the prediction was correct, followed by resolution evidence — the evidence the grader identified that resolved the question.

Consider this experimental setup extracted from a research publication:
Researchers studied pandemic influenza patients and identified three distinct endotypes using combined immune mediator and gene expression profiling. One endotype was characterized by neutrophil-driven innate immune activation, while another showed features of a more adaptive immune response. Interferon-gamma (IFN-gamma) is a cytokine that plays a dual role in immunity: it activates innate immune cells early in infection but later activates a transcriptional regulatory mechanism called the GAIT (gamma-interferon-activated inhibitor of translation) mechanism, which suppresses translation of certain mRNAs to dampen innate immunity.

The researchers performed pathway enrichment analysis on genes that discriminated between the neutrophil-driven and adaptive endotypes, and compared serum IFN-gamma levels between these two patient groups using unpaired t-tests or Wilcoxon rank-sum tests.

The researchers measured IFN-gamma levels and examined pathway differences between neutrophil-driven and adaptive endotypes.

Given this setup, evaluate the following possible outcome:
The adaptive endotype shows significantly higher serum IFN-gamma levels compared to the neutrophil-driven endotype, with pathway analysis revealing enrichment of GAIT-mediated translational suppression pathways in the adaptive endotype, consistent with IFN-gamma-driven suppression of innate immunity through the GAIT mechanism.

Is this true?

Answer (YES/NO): NO